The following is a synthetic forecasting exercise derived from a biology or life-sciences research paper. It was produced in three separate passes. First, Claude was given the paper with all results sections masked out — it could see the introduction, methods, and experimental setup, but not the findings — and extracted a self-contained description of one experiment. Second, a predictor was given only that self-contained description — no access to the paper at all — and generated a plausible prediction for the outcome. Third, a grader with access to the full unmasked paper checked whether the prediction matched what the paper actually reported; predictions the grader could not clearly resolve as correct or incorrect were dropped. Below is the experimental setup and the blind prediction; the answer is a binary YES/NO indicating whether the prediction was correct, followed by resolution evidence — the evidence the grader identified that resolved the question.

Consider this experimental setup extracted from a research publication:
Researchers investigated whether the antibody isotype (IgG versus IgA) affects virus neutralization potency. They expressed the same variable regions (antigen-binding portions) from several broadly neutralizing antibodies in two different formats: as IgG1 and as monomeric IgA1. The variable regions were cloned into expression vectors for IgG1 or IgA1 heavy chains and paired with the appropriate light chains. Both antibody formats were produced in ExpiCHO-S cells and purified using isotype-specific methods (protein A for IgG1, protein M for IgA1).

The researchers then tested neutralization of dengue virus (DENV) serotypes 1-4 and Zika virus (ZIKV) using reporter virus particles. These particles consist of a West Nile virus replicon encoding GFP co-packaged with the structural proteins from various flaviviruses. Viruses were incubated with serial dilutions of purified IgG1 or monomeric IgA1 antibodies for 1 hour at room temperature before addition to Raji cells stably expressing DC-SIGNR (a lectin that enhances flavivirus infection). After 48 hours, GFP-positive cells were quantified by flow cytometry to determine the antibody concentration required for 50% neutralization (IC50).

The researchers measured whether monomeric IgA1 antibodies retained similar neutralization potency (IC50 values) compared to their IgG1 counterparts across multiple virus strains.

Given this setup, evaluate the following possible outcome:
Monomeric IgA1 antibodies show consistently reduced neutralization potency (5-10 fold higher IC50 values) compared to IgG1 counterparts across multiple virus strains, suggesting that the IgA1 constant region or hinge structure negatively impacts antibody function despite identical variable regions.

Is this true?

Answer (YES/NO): NO